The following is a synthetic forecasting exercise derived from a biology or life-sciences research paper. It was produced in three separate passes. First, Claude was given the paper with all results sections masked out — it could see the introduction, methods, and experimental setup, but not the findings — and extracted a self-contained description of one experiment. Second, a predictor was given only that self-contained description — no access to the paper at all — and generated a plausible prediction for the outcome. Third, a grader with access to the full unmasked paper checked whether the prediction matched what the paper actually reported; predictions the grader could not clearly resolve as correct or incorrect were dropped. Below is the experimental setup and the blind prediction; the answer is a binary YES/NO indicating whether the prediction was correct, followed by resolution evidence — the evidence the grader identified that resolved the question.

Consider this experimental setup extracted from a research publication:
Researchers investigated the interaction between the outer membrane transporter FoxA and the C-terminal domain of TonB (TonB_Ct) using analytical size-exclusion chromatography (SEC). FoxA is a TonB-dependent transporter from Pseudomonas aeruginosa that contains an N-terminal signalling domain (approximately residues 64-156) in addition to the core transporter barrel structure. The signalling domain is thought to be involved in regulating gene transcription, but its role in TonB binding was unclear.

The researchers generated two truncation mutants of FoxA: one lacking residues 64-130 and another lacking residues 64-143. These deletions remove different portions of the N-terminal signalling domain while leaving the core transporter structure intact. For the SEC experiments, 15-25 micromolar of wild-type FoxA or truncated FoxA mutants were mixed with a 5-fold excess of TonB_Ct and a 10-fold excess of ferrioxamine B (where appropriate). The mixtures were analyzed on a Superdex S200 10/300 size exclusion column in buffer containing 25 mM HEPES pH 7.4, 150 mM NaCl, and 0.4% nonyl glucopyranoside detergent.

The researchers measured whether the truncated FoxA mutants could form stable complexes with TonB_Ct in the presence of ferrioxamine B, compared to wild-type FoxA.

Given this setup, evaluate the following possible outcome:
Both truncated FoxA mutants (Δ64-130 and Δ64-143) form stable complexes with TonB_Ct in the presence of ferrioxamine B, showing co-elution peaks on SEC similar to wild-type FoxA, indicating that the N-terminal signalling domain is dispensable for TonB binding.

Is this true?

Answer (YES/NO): YES